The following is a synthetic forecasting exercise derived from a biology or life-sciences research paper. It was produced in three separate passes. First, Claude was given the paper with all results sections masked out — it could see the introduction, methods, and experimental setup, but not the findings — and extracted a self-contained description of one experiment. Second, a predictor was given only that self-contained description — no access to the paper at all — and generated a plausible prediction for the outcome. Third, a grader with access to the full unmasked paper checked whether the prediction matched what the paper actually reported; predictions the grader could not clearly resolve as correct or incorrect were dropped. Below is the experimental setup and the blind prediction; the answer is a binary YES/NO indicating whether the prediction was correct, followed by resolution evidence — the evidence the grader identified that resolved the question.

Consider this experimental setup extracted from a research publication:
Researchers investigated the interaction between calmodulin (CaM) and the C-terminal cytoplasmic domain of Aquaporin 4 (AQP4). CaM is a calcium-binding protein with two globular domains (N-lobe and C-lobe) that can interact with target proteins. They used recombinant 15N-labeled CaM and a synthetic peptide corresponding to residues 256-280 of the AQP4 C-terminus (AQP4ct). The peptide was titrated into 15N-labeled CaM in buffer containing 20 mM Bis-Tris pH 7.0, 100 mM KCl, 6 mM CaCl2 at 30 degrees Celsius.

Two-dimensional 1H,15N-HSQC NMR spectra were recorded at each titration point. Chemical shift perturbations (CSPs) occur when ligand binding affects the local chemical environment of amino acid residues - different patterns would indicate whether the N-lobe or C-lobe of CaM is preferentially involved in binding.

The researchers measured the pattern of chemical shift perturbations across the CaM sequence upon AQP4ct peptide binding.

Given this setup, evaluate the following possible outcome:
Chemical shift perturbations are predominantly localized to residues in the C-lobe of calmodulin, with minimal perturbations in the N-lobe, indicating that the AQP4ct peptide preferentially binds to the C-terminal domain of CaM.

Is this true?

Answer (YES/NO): NO